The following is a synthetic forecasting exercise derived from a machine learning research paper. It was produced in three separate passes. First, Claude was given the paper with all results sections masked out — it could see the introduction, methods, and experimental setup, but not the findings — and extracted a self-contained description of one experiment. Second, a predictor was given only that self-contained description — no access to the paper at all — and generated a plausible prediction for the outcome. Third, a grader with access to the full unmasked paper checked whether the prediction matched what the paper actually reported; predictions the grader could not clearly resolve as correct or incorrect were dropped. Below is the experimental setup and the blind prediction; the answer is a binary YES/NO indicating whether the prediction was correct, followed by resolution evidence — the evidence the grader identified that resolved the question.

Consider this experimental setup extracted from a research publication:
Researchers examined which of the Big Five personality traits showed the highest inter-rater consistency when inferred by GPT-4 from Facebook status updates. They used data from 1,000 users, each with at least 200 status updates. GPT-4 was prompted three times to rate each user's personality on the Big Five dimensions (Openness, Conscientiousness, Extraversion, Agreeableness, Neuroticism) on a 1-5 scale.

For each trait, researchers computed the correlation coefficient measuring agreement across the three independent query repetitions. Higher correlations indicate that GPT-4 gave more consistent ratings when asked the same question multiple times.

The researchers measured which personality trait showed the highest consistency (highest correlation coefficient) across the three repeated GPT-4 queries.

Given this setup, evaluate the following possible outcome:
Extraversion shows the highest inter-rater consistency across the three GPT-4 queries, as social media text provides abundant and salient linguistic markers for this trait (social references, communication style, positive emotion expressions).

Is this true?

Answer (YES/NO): NO